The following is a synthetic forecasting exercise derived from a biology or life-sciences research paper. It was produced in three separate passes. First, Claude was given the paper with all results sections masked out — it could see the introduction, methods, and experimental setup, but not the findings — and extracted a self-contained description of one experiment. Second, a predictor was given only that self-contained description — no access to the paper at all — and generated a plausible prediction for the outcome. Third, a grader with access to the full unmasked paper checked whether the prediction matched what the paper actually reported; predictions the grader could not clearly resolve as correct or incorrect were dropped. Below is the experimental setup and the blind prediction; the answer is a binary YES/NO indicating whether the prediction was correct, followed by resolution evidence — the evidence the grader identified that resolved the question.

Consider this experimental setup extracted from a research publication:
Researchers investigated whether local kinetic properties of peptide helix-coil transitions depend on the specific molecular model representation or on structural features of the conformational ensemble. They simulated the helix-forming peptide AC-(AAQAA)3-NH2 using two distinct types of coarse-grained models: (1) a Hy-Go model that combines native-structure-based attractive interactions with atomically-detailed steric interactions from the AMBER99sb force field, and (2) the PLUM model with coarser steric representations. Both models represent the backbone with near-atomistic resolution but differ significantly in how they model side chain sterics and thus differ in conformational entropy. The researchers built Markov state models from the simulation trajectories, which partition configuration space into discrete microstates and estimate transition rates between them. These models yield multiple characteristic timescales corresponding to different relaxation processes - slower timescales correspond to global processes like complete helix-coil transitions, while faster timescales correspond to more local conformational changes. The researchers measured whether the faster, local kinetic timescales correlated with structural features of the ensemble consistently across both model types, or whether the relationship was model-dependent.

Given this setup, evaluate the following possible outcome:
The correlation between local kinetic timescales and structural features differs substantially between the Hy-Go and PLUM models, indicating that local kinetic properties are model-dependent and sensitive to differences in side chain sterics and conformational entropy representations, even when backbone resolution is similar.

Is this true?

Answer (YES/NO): NO